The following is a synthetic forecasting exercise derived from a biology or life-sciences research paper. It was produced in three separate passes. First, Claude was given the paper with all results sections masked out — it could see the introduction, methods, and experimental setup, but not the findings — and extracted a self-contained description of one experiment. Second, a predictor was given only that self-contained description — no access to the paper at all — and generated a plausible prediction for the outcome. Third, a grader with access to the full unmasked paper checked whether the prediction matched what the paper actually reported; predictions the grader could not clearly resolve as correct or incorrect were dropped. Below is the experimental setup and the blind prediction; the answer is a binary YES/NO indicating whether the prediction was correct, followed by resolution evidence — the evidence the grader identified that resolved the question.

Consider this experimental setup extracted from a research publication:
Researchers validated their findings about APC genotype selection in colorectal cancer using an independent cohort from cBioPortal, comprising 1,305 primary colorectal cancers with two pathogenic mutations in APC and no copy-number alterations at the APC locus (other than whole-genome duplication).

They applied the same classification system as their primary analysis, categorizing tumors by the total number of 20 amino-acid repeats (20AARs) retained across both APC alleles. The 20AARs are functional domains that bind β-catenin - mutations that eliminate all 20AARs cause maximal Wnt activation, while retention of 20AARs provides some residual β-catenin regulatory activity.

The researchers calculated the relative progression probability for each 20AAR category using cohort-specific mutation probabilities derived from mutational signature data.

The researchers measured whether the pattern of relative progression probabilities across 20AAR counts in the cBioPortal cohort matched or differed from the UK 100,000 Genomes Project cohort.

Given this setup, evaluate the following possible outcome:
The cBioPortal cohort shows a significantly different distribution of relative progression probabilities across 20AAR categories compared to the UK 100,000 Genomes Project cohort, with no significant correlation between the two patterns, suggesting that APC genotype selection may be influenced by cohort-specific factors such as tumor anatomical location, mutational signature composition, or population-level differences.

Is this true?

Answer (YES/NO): NO